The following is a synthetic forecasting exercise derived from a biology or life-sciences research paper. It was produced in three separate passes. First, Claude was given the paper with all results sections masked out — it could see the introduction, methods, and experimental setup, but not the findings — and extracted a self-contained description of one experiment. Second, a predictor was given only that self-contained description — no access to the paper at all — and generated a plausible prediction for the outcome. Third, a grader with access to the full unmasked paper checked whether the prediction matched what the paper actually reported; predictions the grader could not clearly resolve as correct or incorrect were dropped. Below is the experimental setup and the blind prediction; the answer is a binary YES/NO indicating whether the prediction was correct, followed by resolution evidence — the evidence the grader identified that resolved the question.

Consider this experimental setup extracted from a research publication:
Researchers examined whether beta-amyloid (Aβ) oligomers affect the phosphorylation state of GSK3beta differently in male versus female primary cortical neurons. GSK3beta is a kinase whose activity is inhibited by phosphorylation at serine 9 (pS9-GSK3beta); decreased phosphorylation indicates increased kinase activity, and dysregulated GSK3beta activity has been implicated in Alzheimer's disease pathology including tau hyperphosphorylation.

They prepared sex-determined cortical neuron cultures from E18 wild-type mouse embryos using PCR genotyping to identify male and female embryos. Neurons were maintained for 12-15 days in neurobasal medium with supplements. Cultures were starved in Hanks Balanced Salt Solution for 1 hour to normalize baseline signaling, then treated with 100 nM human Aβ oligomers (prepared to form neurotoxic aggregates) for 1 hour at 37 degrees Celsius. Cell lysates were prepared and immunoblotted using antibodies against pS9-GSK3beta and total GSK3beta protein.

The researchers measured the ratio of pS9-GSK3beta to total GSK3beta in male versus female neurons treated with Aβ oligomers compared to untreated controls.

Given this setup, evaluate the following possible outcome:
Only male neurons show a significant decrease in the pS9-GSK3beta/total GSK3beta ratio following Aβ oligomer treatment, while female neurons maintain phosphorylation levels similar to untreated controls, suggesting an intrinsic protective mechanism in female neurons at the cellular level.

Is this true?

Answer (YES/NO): NO